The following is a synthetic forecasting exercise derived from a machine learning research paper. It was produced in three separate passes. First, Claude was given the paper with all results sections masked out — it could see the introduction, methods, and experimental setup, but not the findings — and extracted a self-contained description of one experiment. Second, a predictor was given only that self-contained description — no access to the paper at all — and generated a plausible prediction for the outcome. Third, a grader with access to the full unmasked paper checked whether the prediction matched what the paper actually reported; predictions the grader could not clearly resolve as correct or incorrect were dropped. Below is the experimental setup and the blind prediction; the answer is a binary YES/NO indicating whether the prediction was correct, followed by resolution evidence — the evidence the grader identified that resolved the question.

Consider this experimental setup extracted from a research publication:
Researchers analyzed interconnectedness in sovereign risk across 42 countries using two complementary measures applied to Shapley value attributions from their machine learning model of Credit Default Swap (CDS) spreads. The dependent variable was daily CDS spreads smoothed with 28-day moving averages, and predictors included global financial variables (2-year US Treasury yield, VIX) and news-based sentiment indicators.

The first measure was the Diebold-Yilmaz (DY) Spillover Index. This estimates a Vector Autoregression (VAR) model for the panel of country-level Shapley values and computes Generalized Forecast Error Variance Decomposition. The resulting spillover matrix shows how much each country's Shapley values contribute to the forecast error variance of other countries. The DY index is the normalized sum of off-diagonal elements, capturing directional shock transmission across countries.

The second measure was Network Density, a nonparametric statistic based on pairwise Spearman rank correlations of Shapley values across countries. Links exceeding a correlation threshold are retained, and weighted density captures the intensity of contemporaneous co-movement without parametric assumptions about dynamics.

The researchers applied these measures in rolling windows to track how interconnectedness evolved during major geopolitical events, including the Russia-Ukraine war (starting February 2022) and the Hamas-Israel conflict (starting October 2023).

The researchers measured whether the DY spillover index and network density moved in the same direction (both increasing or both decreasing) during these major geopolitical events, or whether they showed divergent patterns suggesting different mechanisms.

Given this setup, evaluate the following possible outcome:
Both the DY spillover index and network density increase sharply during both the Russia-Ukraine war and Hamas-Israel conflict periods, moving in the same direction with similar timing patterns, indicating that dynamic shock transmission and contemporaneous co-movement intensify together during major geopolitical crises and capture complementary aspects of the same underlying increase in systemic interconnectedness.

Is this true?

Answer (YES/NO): NO